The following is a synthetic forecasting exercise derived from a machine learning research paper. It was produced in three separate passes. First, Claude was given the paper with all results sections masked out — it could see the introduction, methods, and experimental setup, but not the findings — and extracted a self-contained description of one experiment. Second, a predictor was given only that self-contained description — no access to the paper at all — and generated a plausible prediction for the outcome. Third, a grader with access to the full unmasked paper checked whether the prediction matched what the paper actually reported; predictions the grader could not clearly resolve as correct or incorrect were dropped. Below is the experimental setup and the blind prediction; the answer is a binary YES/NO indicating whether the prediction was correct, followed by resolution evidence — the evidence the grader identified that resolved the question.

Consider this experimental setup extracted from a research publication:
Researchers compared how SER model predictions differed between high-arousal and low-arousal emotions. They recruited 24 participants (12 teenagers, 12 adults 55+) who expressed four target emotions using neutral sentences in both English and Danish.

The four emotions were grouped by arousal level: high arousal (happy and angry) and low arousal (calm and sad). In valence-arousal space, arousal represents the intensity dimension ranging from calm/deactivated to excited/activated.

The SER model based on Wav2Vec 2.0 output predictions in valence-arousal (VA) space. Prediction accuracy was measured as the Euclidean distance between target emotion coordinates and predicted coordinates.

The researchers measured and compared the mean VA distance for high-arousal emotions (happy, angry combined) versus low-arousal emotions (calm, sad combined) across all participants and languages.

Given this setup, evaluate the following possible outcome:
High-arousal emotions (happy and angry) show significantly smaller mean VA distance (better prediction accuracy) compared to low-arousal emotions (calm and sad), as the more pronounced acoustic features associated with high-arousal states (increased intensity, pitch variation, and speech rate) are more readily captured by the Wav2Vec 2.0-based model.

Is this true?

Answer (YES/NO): NO